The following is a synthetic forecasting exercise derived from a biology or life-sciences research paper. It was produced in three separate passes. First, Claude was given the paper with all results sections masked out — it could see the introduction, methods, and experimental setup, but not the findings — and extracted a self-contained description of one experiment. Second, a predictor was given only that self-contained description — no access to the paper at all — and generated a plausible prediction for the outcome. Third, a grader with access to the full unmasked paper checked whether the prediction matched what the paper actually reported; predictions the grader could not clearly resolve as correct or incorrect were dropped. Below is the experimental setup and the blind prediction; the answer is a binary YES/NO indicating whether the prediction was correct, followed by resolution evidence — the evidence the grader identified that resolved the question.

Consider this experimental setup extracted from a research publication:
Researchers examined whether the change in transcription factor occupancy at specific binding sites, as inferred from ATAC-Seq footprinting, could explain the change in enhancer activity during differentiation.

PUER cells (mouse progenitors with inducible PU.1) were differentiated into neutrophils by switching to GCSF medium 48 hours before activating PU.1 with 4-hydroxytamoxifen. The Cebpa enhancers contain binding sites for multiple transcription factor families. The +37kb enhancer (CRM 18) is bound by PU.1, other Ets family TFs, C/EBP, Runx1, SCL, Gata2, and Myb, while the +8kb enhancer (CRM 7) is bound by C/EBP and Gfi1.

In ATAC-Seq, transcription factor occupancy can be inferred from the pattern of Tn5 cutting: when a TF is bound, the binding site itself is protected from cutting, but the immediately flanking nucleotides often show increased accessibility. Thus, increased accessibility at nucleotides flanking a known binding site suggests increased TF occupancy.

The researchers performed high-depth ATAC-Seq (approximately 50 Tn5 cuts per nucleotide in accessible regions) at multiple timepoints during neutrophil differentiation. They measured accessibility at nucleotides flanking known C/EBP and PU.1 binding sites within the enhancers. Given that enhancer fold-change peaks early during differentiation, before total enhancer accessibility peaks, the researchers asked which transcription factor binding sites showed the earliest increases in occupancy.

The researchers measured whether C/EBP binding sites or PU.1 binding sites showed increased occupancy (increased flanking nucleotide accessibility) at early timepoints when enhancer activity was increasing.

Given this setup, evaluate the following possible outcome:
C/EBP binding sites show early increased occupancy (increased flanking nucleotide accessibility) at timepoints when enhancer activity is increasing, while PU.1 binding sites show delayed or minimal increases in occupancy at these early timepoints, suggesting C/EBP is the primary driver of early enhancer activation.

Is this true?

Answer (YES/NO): YES